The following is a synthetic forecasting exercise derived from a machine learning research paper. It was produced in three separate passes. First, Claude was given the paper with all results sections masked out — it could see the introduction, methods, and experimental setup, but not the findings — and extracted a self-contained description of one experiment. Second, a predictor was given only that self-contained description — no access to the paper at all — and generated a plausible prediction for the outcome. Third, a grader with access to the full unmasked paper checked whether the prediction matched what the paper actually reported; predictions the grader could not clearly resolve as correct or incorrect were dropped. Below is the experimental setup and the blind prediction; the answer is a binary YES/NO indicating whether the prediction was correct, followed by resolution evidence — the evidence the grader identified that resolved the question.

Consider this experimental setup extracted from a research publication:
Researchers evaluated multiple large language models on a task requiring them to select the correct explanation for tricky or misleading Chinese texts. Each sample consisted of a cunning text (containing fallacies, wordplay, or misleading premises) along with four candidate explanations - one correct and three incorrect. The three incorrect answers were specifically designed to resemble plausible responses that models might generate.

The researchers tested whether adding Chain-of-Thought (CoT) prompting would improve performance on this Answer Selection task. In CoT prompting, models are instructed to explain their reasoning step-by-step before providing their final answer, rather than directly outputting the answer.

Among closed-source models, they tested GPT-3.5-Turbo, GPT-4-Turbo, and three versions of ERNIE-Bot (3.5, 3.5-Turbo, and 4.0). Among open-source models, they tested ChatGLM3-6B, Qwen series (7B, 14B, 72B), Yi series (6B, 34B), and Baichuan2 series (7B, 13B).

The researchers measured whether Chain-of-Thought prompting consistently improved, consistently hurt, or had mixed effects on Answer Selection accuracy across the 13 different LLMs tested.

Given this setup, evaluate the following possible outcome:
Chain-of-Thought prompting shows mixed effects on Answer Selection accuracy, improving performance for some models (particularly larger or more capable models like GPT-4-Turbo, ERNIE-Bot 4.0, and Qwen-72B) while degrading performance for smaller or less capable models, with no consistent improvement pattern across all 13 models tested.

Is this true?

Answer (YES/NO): NO